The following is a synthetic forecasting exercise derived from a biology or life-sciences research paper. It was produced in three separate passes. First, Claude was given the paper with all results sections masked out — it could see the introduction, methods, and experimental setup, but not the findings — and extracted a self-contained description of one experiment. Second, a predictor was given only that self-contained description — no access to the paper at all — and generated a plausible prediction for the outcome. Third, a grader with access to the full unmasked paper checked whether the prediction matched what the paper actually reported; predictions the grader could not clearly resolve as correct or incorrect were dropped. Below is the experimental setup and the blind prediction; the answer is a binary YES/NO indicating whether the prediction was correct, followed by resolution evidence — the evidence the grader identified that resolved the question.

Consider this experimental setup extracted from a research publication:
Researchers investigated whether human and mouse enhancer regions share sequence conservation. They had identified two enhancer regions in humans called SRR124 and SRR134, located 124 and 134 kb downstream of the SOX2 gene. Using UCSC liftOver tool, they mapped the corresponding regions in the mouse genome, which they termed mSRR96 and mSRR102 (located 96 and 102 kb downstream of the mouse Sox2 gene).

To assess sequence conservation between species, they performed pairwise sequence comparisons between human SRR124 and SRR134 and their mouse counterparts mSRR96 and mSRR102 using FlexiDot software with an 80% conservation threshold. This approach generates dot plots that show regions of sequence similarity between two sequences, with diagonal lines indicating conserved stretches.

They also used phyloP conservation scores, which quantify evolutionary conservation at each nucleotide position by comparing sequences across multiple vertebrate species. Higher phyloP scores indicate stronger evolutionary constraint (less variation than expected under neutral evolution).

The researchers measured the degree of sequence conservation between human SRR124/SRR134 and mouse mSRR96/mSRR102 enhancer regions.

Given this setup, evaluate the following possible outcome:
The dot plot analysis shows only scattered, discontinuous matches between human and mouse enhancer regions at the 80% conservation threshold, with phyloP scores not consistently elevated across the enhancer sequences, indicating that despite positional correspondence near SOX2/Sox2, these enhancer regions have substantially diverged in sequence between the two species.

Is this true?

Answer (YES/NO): NO